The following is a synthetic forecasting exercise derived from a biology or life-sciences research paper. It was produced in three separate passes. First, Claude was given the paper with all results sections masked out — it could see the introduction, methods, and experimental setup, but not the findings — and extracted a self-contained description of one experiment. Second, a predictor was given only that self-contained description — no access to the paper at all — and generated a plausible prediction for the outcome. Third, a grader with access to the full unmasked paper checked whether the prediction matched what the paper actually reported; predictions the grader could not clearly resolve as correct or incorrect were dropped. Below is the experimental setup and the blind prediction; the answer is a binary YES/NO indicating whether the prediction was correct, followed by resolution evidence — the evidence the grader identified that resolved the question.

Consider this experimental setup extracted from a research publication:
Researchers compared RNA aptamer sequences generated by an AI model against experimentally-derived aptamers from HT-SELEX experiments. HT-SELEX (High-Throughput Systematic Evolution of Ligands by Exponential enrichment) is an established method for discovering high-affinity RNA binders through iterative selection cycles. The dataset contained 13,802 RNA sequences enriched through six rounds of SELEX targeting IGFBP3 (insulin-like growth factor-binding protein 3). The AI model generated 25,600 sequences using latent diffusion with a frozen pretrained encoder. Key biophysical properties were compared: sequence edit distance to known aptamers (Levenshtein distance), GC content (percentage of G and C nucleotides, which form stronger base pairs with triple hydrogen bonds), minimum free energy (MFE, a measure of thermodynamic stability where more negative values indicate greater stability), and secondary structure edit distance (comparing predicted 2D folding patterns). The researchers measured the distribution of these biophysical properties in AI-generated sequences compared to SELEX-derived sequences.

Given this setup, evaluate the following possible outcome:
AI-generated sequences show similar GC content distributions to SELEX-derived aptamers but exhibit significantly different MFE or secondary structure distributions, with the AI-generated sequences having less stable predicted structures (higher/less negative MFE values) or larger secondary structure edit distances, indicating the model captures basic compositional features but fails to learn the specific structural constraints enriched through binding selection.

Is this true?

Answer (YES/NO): NO